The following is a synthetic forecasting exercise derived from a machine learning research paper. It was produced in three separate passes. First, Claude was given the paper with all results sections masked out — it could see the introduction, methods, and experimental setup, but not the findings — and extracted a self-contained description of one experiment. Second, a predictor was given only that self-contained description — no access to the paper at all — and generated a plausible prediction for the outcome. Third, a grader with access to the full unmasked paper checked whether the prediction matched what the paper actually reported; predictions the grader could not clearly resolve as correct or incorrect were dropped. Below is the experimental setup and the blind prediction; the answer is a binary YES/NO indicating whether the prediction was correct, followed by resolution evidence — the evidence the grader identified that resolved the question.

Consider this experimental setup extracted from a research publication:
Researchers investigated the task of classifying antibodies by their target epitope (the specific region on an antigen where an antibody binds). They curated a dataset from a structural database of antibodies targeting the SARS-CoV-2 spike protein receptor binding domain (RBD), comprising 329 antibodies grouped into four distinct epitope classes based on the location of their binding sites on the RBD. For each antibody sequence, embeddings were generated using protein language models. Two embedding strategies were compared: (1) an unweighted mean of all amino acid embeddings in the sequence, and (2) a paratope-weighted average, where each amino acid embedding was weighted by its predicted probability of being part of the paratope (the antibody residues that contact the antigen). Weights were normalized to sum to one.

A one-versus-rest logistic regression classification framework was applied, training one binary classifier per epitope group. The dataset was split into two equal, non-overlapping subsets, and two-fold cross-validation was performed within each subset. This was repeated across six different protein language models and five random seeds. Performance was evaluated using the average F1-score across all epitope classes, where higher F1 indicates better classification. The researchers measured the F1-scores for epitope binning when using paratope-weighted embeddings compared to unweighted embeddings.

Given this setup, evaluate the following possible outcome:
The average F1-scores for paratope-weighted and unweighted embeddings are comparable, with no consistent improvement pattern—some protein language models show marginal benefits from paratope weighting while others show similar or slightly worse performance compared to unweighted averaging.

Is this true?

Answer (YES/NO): NO